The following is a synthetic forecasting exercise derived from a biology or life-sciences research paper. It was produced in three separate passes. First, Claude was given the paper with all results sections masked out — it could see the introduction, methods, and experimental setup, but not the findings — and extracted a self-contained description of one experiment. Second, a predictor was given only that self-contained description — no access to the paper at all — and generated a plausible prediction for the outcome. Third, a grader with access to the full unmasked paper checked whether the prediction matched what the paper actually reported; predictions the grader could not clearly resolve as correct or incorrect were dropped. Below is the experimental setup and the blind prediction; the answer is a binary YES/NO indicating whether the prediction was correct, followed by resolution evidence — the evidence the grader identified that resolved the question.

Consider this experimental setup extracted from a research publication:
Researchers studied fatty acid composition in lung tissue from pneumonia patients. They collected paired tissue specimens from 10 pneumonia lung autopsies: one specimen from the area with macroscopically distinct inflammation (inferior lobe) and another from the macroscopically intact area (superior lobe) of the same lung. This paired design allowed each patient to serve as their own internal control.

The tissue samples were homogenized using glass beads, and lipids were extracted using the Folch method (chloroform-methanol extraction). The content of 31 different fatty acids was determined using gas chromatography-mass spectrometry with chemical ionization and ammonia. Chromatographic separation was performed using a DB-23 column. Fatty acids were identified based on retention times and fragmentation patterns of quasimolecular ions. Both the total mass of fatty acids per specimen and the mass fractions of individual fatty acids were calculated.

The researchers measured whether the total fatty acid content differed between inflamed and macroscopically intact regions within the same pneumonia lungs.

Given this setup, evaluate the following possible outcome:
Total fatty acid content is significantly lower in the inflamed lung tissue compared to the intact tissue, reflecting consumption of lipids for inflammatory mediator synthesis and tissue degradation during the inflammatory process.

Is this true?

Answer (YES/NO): NO